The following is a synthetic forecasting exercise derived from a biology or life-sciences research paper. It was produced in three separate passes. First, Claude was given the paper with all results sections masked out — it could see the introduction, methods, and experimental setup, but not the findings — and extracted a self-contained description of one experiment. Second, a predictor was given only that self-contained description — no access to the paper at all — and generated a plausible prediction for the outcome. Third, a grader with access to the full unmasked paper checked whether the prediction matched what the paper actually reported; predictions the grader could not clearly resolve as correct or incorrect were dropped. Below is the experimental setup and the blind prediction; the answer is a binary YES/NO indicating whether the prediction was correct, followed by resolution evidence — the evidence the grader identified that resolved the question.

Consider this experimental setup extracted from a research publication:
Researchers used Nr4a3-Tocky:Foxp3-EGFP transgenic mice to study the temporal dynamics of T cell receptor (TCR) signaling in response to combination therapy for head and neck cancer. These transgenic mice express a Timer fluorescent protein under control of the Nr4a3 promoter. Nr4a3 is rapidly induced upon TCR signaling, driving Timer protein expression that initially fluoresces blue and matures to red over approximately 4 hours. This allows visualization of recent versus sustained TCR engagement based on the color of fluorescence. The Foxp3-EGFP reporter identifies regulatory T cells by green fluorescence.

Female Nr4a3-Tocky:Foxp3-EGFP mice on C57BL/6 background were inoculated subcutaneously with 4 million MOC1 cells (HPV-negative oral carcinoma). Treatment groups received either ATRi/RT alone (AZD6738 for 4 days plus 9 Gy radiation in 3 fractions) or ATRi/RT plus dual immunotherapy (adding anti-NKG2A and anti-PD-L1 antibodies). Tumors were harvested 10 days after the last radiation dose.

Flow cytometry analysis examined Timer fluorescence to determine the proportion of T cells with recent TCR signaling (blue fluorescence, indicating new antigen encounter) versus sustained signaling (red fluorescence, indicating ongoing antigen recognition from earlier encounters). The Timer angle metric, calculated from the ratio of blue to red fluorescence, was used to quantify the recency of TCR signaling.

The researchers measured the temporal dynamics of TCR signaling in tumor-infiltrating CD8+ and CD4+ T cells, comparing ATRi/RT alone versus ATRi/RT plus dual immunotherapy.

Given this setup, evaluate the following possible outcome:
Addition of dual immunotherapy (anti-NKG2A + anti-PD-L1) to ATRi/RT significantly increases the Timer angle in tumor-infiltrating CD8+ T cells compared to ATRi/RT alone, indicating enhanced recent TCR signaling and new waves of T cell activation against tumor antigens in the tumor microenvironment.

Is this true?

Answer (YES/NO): NO